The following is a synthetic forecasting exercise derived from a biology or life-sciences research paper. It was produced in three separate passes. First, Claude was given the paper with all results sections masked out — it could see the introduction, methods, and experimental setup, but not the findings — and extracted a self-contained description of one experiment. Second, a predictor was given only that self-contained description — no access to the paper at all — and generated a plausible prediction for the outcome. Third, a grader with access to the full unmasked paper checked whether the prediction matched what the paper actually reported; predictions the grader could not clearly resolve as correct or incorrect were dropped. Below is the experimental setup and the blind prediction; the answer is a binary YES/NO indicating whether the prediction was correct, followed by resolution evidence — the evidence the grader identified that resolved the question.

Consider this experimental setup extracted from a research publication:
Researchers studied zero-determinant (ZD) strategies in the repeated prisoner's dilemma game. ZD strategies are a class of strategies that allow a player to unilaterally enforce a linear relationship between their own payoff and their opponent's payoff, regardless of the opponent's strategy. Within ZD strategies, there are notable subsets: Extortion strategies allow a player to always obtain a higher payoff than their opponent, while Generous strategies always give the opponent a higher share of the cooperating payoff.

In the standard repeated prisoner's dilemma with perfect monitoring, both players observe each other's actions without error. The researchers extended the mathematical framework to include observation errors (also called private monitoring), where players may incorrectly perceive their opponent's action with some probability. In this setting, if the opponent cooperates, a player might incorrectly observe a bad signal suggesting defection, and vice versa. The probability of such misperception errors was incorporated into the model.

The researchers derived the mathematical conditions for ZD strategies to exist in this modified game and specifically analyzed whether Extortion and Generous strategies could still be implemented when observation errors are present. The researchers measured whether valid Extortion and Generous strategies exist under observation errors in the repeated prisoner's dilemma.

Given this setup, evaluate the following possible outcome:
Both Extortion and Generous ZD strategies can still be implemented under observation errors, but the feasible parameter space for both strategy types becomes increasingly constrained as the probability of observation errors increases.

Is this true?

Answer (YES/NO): NO